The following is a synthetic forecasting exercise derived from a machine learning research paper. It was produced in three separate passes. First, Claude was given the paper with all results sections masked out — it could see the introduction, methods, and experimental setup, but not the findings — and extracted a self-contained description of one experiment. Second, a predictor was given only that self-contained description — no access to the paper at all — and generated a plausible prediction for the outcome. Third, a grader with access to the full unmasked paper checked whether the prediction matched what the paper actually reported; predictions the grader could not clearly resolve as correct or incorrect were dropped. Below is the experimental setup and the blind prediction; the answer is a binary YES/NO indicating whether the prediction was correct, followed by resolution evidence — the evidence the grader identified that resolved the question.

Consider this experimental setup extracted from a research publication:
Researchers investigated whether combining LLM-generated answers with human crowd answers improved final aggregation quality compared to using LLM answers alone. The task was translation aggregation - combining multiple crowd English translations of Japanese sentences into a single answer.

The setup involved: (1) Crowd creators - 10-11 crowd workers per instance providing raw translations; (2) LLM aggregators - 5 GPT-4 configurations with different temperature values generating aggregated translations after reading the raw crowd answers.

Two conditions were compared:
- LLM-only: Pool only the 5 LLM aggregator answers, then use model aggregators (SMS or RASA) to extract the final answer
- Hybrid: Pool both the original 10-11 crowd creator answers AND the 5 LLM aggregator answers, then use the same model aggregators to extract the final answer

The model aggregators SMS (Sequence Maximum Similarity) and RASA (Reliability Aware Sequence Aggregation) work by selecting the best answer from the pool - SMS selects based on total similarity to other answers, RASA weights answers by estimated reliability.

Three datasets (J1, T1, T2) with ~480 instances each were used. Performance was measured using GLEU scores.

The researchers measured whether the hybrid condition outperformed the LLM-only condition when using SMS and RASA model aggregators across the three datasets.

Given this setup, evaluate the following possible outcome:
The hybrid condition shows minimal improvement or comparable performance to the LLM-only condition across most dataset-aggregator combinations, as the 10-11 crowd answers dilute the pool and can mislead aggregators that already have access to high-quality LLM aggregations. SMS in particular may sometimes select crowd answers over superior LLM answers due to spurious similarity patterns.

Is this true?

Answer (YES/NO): NO